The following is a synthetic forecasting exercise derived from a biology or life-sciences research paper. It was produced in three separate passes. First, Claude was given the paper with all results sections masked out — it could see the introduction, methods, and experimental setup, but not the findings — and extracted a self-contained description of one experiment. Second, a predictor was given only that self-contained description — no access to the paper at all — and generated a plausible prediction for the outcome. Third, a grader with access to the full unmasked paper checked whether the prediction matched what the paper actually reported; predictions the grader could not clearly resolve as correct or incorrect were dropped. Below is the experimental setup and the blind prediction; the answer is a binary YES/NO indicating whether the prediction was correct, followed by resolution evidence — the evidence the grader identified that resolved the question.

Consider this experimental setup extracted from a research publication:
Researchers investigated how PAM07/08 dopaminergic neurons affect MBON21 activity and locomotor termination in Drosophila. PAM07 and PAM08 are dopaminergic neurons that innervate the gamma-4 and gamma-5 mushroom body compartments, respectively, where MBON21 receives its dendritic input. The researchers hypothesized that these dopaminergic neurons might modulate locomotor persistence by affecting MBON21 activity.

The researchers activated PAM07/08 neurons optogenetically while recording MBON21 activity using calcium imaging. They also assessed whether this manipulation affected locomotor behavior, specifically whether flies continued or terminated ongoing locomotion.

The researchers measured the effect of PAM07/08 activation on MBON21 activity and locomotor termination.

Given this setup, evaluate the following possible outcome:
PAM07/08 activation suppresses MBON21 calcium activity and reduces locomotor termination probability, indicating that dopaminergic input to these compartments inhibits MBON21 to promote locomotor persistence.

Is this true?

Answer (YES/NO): YES